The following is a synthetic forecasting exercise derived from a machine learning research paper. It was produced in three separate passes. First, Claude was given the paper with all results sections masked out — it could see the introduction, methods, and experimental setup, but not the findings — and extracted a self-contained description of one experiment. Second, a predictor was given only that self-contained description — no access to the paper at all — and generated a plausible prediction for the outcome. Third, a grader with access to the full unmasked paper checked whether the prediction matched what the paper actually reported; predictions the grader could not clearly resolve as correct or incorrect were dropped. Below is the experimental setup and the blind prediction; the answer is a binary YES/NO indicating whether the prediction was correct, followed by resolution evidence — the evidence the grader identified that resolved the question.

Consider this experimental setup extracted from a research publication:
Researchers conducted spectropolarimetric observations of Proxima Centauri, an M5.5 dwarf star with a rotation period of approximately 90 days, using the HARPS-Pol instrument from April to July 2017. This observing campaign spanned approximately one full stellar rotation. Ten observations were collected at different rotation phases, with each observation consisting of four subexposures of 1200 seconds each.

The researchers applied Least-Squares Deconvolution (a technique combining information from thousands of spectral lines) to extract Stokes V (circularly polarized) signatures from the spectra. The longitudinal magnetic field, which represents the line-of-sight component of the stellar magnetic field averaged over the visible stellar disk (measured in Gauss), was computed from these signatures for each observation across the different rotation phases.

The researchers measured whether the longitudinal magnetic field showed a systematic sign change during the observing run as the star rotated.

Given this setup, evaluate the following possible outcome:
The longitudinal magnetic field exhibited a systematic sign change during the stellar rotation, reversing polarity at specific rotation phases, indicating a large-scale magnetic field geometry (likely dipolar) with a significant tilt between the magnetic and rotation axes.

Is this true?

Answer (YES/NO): YES